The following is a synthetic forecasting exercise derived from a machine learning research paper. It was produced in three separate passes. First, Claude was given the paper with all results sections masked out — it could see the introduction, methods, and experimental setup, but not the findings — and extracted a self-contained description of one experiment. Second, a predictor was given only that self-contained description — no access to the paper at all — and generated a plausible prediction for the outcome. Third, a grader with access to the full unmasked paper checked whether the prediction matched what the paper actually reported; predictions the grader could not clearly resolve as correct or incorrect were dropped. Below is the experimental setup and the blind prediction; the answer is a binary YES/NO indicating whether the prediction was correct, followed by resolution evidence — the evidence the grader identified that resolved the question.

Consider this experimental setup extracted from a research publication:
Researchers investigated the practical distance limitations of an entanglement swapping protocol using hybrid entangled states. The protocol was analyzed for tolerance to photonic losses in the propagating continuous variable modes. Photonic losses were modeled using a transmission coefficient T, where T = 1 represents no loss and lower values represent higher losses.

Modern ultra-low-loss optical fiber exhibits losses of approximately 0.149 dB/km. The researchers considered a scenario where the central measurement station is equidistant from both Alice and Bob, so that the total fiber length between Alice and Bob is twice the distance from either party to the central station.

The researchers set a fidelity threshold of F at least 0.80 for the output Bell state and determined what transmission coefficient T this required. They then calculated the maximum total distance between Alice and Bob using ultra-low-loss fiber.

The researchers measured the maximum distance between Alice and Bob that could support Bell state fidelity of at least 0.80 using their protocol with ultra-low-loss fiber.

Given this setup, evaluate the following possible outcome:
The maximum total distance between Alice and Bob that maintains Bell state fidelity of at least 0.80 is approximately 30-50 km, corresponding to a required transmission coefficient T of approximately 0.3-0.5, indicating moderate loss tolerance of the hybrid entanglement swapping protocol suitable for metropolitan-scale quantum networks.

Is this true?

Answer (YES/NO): NO